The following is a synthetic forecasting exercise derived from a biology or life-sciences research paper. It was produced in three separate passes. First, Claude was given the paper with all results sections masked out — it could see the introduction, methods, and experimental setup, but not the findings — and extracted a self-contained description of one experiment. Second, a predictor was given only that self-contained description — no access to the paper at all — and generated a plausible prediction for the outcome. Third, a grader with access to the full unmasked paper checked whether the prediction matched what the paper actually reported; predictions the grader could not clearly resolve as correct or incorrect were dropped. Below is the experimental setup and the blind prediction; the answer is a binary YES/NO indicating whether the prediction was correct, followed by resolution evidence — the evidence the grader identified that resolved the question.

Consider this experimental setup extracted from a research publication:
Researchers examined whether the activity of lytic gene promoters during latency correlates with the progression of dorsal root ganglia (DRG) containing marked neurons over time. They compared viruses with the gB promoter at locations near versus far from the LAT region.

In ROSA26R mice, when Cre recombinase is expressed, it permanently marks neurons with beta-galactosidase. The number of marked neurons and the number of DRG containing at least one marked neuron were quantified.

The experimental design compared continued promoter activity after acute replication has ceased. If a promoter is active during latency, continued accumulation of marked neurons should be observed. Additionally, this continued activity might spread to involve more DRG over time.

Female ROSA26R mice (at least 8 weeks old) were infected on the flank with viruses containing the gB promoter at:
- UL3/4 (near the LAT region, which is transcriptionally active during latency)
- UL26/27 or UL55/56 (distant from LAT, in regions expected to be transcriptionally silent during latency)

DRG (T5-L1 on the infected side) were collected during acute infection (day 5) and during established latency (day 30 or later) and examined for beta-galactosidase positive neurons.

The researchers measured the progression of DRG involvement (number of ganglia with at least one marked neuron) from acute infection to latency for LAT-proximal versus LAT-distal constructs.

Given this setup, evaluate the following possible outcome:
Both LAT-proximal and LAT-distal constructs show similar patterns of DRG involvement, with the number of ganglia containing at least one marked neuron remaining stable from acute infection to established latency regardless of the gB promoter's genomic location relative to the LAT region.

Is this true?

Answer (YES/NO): NO